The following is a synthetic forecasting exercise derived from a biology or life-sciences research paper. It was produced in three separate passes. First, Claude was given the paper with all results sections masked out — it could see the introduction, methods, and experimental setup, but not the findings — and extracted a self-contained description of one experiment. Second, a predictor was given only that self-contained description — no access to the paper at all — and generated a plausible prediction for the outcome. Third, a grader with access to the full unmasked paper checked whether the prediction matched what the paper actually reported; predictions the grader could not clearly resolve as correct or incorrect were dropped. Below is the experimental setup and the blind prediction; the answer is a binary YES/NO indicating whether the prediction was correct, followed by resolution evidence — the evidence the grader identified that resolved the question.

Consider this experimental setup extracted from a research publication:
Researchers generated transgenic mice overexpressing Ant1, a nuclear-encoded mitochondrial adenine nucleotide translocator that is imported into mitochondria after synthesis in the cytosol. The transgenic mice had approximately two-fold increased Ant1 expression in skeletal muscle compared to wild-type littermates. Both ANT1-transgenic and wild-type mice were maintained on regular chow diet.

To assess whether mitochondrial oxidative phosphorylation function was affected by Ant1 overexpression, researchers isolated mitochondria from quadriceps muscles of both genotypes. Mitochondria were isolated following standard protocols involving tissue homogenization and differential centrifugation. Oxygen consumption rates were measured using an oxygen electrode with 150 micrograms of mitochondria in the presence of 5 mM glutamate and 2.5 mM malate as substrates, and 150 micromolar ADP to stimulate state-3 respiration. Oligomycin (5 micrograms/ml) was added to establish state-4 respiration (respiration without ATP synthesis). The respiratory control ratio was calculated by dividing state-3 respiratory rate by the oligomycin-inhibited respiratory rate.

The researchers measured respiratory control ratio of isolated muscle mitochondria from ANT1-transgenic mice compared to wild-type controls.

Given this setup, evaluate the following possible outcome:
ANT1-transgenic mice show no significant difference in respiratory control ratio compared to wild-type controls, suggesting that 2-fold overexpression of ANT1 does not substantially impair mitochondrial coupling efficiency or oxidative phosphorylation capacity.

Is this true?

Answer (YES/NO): YES